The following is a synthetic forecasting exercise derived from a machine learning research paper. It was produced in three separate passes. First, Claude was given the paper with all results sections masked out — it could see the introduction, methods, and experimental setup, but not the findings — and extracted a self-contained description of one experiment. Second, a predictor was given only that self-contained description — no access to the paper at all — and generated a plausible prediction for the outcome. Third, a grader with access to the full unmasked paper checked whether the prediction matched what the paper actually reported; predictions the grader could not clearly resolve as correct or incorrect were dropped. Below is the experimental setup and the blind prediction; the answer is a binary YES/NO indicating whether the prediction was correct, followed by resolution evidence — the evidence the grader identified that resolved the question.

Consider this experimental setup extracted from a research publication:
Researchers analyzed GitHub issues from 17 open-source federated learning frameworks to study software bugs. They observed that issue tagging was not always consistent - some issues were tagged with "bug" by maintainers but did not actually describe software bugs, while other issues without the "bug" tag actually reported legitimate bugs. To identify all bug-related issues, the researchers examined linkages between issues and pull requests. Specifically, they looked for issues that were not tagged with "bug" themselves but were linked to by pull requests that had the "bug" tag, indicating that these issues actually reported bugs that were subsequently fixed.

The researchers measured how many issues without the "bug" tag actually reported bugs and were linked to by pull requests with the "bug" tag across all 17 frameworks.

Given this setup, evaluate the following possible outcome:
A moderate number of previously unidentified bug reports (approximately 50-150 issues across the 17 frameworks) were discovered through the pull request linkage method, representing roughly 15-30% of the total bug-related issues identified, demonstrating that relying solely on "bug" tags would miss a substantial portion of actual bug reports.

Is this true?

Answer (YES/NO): NO